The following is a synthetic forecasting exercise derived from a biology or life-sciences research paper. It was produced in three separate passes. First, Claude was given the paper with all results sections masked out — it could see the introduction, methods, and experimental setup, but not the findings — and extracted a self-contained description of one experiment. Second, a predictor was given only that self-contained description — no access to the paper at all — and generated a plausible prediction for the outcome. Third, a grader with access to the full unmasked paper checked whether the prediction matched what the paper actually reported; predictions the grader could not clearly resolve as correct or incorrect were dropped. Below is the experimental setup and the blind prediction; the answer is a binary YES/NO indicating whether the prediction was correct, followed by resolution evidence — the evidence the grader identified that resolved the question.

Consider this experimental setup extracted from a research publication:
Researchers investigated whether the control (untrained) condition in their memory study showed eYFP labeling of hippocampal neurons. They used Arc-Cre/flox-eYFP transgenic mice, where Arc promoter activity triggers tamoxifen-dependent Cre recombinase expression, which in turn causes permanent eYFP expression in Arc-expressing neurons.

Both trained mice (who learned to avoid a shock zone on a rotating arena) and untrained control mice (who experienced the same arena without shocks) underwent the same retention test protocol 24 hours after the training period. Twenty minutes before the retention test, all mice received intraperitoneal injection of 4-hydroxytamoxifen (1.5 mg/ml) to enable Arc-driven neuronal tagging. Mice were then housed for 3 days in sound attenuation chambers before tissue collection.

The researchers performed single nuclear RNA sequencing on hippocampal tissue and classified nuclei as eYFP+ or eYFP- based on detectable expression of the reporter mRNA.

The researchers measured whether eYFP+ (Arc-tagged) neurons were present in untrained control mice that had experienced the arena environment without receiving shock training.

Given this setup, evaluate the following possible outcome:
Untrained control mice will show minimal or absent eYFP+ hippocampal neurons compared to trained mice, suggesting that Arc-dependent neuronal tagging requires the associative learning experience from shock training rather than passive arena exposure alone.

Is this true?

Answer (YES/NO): NO